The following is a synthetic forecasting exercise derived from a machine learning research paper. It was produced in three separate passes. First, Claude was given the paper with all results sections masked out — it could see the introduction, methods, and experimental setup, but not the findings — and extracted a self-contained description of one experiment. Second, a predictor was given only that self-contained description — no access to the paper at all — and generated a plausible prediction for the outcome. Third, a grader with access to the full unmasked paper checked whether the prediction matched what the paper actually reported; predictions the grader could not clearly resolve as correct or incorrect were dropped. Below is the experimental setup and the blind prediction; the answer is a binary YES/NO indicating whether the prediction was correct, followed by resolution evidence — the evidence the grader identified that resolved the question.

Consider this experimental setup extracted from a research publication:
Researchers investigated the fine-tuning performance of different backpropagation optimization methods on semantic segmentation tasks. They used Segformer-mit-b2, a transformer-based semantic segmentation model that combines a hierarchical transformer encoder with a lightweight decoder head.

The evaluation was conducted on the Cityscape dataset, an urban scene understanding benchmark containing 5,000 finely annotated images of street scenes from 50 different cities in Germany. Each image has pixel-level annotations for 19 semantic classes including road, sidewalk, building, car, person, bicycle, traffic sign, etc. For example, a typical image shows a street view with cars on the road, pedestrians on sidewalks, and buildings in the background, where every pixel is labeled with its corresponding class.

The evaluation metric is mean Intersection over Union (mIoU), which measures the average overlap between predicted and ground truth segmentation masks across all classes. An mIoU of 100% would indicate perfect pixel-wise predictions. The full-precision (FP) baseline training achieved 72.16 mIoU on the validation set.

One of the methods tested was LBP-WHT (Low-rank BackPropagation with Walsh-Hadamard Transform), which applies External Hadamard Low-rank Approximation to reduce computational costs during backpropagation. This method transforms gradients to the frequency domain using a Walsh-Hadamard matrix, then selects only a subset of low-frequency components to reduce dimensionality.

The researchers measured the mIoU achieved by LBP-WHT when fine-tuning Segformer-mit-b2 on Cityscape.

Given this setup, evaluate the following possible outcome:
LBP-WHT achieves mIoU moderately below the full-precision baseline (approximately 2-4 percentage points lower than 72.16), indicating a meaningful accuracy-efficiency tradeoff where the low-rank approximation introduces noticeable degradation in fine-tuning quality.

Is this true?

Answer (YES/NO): NO